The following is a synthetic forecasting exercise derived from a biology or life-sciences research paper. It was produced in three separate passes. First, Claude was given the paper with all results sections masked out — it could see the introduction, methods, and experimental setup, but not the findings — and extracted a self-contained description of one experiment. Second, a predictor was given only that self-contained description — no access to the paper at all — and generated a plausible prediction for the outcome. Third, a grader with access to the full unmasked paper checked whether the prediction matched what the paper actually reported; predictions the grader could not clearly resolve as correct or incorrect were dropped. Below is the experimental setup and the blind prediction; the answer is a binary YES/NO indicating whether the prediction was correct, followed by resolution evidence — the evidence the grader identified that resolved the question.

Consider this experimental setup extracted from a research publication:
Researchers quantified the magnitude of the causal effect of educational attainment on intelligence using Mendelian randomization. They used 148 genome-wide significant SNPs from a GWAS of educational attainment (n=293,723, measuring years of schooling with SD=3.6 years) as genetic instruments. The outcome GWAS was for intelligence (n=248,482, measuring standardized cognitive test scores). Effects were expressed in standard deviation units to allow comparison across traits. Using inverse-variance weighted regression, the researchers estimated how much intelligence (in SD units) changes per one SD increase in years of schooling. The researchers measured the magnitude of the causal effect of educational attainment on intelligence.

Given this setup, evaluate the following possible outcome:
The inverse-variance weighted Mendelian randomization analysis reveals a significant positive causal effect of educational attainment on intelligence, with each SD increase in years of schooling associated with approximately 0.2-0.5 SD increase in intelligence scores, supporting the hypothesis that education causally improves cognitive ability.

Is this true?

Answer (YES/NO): NO